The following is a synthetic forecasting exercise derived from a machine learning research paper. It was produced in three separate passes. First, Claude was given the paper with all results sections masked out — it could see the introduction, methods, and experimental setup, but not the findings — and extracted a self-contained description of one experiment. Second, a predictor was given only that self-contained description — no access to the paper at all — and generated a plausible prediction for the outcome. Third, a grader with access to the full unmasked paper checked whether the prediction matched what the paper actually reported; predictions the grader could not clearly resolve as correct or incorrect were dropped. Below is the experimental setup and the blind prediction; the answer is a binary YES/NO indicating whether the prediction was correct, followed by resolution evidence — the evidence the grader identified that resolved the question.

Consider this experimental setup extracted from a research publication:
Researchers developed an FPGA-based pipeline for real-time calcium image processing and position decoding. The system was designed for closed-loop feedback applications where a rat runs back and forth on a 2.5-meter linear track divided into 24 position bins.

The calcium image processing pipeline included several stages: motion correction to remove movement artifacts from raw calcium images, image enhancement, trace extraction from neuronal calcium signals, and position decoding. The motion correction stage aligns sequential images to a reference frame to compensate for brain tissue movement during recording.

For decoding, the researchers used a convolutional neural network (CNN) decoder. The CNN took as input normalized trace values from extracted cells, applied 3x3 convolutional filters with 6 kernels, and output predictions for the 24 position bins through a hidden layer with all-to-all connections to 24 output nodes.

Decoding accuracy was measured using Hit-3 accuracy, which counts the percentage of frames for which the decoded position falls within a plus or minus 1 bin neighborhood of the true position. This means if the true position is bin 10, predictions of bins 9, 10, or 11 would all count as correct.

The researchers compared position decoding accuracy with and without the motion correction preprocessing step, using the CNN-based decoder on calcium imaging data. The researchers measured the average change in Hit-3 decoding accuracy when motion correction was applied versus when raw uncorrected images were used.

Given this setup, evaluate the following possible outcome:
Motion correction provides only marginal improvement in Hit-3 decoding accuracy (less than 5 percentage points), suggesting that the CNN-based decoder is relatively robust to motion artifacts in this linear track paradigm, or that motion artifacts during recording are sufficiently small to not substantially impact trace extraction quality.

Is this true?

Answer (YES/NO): YES